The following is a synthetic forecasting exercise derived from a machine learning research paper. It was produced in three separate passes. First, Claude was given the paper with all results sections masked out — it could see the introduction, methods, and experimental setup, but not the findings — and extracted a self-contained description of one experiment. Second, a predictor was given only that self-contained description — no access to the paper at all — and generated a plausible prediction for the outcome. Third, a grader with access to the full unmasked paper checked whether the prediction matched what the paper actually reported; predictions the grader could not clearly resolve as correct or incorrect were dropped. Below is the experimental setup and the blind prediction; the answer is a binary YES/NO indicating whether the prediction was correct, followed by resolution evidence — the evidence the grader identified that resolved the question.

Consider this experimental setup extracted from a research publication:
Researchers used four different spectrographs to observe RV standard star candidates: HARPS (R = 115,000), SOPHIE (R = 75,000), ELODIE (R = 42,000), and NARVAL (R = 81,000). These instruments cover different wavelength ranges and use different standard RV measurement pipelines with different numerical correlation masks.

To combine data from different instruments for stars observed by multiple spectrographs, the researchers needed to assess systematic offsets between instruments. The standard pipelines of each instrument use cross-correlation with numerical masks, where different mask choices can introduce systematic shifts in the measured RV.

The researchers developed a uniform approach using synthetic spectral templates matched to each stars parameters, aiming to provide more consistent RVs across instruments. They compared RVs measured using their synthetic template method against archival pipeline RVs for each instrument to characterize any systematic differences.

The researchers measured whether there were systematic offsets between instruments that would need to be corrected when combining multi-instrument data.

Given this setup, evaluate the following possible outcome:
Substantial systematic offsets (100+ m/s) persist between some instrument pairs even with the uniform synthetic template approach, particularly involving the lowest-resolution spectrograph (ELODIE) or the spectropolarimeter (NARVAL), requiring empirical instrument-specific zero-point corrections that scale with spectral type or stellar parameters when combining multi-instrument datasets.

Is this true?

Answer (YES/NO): NO